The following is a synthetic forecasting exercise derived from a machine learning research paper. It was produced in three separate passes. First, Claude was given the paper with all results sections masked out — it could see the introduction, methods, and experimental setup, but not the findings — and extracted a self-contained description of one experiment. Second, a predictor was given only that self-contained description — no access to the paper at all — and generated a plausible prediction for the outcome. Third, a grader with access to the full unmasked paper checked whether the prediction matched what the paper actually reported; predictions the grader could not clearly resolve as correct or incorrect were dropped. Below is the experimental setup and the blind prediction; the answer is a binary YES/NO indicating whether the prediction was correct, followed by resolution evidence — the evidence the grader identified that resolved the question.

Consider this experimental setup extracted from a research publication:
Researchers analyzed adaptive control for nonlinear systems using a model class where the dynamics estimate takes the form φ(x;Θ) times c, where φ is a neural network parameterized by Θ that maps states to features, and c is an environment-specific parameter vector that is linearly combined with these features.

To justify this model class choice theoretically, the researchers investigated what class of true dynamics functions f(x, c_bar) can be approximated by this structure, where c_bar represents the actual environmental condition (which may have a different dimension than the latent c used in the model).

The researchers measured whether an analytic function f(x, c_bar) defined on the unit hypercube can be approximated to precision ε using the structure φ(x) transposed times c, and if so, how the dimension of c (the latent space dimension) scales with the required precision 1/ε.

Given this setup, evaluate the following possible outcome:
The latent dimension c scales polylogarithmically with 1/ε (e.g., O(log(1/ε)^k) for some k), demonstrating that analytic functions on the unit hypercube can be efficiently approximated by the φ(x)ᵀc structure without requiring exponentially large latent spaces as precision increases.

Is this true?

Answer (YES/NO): YES